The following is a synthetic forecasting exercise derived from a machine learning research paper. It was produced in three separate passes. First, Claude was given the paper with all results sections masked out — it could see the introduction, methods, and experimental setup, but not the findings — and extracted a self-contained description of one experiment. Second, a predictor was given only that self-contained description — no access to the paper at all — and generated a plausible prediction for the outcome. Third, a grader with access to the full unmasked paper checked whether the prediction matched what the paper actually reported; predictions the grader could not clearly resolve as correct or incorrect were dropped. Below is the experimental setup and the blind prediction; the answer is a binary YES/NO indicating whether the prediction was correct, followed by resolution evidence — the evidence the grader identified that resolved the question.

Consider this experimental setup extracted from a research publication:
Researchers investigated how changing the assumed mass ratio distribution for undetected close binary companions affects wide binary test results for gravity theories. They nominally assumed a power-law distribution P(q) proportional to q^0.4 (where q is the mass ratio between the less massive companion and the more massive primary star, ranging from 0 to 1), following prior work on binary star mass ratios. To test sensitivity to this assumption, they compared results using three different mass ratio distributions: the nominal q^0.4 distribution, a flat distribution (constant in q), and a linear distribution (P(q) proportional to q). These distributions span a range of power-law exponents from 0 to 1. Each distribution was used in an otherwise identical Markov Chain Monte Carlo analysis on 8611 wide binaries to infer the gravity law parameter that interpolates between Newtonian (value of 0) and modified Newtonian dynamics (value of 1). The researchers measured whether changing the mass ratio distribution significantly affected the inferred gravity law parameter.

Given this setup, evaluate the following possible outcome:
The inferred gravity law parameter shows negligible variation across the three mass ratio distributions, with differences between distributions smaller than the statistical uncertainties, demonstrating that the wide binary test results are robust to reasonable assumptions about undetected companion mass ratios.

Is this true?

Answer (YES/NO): YES